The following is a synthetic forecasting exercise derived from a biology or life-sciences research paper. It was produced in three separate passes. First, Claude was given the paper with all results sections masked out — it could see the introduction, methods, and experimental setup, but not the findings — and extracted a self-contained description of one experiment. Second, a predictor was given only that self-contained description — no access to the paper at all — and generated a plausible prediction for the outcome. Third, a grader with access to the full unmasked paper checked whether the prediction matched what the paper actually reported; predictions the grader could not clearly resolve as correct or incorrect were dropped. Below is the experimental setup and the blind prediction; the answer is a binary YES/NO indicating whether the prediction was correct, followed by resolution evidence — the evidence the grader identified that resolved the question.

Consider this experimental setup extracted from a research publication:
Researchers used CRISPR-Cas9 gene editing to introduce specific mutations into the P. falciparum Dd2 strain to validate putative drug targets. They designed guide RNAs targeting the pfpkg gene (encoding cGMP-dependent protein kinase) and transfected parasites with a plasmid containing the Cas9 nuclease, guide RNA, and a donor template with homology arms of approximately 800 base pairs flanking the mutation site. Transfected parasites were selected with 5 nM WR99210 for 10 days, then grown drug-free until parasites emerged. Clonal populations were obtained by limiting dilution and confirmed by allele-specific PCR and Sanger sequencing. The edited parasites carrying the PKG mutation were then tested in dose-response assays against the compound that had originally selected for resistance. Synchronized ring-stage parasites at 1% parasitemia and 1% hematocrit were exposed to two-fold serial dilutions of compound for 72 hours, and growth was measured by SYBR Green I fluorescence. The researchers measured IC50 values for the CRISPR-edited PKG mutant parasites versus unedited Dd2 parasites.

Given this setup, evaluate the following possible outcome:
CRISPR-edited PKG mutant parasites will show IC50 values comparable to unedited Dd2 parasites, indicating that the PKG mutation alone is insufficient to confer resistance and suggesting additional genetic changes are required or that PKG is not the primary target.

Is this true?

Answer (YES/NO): NO